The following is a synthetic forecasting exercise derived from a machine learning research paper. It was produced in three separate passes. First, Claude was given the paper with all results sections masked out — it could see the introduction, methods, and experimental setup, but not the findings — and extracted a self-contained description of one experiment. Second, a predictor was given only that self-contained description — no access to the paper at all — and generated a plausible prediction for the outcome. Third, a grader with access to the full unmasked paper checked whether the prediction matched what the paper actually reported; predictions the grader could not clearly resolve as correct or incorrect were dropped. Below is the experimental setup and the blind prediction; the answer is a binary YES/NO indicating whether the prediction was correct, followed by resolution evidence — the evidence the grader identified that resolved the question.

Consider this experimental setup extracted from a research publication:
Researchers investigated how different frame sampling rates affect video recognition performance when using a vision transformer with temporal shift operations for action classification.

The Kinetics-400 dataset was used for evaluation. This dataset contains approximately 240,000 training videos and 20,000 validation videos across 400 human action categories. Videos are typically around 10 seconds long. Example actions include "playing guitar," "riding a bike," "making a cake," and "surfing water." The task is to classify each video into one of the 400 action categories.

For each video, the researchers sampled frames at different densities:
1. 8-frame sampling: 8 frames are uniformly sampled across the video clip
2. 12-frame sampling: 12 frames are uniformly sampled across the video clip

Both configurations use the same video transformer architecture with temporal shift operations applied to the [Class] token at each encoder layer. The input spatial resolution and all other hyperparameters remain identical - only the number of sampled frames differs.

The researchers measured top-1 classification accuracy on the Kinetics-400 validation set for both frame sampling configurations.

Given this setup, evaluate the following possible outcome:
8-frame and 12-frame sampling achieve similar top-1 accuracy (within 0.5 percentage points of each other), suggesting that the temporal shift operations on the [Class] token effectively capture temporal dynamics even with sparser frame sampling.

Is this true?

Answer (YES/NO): NO